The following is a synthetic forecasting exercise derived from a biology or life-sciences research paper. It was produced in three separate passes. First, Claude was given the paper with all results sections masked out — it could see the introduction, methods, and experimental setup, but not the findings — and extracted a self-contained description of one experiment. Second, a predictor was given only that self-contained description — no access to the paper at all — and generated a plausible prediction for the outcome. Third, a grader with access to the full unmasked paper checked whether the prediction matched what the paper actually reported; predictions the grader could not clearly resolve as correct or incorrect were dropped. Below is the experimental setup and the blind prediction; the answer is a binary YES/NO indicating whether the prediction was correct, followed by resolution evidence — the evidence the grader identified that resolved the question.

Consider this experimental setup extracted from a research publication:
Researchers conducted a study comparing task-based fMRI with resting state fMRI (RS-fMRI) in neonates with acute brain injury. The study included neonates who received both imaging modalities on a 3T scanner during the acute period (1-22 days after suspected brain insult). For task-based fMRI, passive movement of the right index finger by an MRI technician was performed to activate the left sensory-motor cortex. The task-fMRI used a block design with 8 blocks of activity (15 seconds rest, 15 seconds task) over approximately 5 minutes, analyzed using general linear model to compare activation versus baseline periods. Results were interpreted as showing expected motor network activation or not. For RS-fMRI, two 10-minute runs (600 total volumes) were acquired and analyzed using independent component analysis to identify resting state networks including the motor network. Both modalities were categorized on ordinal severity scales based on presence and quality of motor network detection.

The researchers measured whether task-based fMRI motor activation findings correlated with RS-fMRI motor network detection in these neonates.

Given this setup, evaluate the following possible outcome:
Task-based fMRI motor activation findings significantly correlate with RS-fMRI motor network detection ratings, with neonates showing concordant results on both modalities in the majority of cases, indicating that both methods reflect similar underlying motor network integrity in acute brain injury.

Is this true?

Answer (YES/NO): NO